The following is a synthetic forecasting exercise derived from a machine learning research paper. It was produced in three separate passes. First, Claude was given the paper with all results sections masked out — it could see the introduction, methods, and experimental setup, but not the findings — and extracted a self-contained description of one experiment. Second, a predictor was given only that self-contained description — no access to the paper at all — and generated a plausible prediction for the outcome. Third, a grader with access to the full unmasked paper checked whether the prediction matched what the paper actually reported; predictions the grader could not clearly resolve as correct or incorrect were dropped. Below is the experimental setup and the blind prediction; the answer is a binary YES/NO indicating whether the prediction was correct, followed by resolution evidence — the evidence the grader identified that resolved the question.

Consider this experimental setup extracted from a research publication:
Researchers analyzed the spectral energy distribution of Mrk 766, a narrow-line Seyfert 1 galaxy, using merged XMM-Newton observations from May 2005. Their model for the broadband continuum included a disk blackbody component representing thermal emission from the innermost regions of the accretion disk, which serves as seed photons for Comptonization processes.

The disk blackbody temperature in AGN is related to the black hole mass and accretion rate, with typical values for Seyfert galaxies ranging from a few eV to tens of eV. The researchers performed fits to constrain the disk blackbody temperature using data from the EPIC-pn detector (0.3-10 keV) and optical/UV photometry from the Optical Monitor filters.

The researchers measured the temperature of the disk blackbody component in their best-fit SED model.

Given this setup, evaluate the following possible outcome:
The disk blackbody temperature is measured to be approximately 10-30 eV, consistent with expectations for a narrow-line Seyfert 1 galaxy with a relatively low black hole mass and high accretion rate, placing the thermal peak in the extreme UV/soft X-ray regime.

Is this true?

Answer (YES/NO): YES